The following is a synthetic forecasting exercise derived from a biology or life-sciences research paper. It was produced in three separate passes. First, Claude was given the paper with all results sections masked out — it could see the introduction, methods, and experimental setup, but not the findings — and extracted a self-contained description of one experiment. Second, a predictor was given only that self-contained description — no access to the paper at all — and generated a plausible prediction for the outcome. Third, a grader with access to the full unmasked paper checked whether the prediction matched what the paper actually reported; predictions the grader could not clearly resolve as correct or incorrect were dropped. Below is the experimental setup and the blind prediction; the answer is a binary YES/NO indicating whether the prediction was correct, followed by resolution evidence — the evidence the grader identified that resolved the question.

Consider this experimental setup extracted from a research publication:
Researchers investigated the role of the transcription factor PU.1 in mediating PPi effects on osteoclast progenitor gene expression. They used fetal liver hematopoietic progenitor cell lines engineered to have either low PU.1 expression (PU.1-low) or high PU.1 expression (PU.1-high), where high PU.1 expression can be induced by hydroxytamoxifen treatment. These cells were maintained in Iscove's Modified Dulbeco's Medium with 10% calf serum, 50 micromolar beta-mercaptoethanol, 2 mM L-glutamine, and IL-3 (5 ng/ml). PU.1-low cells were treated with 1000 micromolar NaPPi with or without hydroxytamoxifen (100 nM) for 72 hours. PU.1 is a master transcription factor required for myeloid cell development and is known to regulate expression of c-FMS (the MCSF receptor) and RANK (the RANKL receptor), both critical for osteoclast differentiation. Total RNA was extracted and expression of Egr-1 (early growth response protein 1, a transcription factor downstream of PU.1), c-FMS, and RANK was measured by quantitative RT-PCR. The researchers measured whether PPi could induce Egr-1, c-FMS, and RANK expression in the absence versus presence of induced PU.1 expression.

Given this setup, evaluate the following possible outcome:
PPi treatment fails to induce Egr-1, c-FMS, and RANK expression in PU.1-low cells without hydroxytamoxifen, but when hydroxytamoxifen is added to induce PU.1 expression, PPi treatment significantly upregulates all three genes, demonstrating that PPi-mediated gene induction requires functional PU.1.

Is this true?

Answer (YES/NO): NO